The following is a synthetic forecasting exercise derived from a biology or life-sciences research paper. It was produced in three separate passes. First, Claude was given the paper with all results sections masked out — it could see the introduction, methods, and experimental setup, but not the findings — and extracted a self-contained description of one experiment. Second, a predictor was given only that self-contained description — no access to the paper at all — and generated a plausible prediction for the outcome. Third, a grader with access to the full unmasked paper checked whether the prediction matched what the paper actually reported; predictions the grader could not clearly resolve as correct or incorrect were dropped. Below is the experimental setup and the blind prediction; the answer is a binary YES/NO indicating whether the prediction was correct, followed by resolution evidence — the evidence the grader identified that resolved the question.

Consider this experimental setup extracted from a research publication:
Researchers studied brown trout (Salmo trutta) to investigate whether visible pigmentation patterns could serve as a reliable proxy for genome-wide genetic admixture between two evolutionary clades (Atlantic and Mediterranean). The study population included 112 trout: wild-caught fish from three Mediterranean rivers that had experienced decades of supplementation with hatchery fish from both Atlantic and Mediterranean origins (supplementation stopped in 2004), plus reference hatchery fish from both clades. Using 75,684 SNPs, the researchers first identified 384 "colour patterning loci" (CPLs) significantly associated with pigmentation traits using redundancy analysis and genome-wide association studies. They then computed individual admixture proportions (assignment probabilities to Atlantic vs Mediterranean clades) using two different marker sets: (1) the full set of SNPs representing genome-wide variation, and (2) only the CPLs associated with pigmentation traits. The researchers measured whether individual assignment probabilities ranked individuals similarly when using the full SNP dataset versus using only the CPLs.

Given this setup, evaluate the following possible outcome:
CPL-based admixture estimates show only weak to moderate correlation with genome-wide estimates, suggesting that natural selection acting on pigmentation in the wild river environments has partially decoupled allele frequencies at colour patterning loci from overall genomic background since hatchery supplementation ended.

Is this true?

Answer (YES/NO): NO